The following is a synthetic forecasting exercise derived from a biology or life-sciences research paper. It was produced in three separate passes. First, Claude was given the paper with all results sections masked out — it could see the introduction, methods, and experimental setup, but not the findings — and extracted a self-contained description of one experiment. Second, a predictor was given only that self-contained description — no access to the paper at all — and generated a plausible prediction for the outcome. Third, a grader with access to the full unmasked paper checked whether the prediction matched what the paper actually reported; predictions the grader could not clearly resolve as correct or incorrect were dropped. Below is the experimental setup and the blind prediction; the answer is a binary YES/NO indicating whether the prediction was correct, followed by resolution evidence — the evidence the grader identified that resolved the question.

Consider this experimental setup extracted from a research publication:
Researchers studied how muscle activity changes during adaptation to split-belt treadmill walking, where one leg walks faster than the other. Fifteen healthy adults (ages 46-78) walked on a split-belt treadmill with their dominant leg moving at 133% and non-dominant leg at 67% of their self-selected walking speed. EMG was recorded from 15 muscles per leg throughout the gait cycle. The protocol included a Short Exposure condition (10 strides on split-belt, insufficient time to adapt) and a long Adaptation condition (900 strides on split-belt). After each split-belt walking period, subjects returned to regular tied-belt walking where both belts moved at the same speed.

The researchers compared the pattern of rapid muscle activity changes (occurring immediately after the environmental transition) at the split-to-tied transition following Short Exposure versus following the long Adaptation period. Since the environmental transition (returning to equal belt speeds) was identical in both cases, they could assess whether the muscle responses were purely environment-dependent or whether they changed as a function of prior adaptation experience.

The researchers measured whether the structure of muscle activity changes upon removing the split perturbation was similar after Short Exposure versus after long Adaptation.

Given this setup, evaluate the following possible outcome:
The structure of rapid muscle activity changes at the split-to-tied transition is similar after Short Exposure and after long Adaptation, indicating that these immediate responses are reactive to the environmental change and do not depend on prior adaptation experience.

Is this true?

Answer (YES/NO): NO